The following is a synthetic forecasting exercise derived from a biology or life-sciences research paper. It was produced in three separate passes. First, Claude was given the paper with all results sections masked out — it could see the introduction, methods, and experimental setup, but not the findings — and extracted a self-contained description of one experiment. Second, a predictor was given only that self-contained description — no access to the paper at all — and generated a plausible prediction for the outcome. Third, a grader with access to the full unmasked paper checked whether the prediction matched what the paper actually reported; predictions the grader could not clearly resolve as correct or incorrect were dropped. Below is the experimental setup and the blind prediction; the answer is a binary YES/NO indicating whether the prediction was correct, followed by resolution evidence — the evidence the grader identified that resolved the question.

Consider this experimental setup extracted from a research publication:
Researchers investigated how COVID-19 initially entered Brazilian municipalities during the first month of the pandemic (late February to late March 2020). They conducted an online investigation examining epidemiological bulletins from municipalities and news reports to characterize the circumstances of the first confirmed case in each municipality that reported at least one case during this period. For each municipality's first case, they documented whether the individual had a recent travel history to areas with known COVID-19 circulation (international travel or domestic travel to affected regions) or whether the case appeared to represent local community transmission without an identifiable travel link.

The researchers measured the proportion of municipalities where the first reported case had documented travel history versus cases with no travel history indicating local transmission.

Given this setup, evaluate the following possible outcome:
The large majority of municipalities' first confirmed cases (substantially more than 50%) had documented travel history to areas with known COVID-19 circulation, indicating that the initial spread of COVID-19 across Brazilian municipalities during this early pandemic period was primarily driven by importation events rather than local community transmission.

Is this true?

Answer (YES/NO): YES